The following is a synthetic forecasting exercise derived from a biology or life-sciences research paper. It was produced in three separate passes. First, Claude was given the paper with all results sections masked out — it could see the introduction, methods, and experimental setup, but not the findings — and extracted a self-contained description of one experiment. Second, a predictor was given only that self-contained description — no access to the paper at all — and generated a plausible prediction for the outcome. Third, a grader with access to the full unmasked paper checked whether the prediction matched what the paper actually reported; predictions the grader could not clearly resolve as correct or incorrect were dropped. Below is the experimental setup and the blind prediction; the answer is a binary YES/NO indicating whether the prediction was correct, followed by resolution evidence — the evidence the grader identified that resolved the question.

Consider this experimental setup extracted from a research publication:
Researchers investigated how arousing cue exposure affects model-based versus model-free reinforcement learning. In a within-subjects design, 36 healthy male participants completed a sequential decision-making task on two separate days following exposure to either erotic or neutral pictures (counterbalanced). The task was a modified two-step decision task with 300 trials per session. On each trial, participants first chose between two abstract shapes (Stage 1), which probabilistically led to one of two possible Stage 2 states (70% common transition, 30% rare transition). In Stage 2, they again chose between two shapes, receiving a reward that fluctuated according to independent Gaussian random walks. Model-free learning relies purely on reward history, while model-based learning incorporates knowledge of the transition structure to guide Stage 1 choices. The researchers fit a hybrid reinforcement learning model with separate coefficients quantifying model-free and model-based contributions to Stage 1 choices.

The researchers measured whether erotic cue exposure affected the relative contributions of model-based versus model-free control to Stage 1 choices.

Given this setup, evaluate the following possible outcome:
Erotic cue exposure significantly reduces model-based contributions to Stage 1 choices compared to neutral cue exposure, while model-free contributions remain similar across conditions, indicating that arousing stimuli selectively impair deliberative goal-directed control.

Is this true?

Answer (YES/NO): NO